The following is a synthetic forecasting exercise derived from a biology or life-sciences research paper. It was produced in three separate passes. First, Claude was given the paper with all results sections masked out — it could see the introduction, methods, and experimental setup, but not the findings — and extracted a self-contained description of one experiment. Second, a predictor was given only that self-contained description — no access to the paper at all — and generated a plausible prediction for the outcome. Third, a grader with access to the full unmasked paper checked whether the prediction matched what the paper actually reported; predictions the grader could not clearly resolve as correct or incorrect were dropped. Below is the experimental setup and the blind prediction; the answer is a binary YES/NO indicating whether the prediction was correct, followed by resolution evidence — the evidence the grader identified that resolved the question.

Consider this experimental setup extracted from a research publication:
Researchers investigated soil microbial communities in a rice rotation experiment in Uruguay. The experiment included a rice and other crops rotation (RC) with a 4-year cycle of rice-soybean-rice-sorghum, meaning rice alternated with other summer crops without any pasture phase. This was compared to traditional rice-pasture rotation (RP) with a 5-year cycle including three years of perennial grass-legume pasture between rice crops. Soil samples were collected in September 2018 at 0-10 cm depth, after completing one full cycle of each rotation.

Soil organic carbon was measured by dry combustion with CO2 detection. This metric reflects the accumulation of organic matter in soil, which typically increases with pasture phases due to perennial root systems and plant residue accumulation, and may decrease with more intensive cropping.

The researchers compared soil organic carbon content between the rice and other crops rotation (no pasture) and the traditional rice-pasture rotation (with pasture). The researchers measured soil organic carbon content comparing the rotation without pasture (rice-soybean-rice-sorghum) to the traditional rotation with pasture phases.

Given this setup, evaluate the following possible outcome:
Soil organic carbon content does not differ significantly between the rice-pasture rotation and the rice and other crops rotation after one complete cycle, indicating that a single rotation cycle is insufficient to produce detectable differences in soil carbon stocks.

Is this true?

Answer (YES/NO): YES